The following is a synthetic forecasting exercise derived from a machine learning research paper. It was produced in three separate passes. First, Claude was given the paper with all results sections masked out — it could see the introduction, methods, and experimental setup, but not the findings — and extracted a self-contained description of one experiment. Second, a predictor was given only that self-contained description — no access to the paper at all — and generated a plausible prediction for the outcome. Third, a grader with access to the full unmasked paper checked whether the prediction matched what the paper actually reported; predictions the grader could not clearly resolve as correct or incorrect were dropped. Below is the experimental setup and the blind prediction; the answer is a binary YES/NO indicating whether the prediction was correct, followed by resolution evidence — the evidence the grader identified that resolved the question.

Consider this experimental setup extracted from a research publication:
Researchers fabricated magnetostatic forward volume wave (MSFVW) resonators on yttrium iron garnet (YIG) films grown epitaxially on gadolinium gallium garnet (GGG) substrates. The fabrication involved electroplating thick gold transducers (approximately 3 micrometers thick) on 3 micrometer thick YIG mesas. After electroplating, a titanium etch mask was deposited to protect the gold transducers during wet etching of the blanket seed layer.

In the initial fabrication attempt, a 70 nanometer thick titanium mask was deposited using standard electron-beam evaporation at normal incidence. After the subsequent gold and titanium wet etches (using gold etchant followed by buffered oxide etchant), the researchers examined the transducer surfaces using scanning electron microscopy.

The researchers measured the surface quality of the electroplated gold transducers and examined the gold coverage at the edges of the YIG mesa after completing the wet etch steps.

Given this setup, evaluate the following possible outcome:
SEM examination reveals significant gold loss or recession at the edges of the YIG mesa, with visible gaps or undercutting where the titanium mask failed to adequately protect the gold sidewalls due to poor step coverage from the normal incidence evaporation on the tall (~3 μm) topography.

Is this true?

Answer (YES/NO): YES